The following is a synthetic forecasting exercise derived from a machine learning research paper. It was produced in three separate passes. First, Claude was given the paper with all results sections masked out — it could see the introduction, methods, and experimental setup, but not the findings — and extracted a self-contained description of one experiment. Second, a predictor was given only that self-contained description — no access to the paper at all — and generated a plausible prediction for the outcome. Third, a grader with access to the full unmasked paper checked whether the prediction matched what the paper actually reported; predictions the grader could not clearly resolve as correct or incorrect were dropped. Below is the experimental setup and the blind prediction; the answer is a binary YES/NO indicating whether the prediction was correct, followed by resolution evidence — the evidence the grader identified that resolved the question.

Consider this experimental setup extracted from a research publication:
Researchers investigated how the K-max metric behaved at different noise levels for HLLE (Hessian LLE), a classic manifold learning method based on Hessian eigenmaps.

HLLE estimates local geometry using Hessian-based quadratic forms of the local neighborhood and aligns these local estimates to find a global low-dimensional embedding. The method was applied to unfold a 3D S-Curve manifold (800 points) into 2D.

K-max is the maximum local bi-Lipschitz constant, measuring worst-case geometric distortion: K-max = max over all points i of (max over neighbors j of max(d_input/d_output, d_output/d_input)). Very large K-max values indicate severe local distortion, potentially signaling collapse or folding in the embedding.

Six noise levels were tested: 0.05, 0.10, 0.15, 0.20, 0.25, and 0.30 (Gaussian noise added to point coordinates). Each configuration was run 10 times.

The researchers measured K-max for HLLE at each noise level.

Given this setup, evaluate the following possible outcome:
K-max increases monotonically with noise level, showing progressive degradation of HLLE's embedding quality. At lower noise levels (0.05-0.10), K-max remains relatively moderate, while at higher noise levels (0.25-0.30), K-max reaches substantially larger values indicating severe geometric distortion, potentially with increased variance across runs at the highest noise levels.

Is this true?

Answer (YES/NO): NO